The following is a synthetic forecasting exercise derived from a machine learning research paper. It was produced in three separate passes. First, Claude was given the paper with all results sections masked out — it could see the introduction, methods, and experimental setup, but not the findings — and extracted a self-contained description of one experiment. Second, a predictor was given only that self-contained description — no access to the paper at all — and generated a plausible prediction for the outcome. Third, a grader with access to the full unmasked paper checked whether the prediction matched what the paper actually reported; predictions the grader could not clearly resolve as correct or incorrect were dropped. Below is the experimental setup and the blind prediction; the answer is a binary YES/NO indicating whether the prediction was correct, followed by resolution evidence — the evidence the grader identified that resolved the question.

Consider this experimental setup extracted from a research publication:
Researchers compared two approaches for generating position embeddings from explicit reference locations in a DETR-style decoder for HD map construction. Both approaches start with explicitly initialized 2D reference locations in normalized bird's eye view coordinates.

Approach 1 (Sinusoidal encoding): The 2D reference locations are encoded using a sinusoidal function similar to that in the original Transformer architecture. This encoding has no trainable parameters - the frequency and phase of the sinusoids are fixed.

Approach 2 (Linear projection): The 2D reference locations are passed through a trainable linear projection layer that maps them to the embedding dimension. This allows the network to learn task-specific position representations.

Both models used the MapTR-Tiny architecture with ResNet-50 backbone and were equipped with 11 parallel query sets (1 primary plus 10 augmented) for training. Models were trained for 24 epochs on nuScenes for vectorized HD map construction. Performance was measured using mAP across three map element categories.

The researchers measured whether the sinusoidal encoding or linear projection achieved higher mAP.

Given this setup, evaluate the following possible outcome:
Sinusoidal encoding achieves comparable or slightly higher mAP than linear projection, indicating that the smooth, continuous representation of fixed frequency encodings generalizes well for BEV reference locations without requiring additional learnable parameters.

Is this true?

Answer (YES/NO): YES